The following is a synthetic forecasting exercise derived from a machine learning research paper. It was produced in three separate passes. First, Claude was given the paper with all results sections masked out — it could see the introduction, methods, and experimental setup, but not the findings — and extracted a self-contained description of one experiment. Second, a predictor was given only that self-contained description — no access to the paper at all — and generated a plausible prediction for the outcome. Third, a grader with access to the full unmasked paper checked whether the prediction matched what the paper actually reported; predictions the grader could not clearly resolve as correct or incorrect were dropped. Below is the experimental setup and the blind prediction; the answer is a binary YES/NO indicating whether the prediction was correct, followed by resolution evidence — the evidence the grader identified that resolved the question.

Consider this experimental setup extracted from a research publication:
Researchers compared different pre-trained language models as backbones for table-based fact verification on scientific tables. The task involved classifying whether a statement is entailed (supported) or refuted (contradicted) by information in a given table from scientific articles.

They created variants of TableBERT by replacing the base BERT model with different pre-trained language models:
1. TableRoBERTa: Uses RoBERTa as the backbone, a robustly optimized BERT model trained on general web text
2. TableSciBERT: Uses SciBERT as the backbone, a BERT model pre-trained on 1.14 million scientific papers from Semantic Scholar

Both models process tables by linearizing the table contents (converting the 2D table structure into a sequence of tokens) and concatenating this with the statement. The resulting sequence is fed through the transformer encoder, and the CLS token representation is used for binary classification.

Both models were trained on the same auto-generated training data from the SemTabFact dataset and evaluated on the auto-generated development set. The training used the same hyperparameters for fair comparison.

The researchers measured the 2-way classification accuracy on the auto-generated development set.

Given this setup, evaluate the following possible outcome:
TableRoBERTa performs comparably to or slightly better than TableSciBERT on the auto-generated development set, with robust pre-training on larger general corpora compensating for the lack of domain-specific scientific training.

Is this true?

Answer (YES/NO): NO